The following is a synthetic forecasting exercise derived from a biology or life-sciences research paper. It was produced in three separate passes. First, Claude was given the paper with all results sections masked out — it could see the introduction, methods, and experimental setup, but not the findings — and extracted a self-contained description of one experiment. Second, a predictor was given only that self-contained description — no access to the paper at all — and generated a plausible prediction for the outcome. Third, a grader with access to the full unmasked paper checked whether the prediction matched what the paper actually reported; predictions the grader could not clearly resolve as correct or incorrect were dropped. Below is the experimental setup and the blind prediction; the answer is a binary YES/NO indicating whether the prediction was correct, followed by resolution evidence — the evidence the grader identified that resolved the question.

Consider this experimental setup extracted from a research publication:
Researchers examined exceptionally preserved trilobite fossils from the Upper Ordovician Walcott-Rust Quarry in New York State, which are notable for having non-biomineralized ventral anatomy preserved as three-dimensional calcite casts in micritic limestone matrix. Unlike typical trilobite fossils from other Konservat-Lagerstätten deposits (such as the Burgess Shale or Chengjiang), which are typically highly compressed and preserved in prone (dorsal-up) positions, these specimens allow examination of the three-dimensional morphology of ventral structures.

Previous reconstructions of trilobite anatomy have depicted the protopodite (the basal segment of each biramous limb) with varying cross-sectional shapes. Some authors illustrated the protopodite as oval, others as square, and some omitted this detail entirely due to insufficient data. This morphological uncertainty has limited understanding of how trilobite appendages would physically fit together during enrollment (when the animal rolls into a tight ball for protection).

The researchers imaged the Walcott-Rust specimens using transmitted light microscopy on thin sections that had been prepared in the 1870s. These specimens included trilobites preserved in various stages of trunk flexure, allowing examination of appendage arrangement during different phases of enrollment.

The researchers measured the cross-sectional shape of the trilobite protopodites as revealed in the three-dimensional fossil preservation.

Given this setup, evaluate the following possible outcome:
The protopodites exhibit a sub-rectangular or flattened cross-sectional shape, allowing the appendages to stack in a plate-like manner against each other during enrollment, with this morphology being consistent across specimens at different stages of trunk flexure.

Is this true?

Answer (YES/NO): NO